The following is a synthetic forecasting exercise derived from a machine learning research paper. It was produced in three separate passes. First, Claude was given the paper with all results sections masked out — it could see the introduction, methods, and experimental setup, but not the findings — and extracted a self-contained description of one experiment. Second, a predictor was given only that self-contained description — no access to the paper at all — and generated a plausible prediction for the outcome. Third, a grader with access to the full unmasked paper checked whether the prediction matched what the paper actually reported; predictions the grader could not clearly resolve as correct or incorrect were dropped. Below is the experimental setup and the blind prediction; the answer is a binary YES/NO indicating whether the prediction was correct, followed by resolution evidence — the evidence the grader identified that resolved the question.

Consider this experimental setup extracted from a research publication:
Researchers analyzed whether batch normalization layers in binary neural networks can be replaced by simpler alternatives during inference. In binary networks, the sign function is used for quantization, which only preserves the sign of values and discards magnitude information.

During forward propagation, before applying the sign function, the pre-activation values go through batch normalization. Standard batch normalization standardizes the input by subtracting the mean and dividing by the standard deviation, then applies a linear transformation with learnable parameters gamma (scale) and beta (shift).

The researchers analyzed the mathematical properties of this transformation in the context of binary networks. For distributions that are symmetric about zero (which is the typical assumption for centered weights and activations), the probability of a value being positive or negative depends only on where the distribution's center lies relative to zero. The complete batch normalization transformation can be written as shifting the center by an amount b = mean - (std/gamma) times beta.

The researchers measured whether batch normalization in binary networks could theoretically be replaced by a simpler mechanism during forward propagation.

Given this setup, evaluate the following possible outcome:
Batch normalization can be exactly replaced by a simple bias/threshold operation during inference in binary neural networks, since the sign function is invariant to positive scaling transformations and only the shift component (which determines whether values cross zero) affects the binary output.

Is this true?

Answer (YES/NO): YES